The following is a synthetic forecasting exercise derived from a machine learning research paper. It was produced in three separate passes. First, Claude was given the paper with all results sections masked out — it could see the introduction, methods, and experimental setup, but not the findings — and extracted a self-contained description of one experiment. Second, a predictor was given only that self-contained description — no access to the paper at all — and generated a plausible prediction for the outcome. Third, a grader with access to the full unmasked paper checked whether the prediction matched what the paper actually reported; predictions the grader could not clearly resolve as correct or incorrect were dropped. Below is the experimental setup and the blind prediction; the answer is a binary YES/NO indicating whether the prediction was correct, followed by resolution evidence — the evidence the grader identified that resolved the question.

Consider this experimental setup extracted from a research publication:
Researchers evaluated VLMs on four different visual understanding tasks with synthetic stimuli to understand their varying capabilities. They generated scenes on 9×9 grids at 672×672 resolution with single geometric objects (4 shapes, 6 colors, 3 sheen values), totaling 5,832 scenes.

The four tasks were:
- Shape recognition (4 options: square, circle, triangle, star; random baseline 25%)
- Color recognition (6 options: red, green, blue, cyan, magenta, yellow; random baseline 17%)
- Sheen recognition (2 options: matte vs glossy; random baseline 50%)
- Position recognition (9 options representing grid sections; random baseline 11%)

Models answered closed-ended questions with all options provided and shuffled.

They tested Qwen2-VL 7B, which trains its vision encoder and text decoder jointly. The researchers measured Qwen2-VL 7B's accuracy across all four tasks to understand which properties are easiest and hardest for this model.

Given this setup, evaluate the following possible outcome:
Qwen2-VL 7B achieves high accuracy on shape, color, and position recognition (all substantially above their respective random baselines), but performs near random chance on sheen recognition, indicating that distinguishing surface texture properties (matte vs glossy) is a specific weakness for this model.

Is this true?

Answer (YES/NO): NO